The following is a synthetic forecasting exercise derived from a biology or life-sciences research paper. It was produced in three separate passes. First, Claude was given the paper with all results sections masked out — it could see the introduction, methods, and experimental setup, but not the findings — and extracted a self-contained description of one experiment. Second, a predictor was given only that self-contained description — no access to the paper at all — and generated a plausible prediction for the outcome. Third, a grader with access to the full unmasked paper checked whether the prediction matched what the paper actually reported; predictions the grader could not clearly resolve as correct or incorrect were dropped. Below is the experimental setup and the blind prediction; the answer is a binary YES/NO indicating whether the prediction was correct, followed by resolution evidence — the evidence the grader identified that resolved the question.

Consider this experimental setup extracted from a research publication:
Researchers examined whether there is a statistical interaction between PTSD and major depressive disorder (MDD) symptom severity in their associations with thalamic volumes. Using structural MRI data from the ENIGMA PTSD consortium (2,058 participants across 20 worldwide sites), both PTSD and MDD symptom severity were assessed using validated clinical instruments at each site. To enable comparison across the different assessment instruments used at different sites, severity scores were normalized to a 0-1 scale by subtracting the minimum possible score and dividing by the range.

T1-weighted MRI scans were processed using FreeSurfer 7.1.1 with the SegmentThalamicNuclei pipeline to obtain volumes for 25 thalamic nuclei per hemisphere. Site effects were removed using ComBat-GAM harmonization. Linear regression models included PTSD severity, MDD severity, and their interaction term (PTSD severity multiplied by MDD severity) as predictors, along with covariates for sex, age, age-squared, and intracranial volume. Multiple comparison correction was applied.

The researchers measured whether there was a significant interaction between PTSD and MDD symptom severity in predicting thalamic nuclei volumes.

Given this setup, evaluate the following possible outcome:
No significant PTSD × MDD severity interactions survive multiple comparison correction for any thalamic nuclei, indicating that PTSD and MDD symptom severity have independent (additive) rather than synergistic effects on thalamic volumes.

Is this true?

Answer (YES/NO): NO